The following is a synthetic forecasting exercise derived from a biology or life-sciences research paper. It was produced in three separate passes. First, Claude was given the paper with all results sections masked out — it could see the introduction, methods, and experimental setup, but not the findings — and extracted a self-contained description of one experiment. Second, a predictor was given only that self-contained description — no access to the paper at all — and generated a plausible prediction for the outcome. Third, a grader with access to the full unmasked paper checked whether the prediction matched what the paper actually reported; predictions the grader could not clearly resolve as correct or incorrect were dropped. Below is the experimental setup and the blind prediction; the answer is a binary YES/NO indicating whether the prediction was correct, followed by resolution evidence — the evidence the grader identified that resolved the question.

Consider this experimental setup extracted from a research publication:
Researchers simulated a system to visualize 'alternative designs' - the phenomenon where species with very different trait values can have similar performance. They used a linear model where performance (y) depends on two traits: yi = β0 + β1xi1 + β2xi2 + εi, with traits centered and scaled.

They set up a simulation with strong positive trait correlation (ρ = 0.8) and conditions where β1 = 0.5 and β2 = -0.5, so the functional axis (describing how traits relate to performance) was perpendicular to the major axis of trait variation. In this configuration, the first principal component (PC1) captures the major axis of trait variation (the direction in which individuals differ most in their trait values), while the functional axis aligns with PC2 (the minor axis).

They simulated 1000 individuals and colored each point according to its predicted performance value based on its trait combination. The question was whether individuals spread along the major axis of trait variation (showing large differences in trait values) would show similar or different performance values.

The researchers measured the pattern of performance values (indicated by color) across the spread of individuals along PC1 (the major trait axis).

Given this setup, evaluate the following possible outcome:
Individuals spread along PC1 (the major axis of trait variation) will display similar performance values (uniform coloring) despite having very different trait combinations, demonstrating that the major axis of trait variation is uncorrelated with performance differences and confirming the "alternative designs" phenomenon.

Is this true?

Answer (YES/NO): YES